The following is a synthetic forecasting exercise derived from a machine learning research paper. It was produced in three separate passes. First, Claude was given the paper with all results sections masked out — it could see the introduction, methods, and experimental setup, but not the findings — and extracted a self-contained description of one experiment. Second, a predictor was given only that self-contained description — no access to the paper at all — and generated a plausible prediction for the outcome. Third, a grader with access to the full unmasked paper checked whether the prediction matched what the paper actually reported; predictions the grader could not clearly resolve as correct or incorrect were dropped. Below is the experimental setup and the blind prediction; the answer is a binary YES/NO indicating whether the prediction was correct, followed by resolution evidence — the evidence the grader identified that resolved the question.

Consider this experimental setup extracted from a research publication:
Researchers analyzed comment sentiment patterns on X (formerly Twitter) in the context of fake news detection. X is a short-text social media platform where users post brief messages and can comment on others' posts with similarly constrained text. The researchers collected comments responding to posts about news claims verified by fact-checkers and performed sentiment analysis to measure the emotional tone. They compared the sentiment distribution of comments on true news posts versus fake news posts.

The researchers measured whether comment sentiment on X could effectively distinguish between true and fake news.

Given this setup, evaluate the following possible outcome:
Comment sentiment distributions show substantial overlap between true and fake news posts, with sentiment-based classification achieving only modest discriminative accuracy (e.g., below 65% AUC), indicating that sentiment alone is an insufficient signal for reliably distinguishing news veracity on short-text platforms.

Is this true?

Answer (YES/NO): NO